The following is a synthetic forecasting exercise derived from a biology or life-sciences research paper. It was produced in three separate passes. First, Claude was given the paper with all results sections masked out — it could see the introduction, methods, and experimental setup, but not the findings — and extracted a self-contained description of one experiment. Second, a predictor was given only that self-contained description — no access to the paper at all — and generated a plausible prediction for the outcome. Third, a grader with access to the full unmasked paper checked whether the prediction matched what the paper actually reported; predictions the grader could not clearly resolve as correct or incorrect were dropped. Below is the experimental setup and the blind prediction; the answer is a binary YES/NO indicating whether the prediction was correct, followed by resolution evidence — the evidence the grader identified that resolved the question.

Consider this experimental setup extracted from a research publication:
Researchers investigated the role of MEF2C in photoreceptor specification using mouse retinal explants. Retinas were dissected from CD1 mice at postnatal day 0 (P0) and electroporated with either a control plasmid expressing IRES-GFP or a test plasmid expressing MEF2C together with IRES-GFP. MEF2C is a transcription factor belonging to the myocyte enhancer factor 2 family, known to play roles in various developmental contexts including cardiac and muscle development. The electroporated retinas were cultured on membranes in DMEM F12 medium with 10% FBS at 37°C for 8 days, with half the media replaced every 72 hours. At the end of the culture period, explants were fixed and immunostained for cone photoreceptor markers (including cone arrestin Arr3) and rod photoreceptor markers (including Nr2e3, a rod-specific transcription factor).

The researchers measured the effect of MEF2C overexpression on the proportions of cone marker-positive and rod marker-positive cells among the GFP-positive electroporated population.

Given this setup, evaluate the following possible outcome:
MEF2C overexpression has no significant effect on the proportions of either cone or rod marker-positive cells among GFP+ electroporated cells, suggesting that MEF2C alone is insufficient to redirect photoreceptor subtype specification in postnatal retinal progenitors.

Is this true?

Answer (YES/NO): NO